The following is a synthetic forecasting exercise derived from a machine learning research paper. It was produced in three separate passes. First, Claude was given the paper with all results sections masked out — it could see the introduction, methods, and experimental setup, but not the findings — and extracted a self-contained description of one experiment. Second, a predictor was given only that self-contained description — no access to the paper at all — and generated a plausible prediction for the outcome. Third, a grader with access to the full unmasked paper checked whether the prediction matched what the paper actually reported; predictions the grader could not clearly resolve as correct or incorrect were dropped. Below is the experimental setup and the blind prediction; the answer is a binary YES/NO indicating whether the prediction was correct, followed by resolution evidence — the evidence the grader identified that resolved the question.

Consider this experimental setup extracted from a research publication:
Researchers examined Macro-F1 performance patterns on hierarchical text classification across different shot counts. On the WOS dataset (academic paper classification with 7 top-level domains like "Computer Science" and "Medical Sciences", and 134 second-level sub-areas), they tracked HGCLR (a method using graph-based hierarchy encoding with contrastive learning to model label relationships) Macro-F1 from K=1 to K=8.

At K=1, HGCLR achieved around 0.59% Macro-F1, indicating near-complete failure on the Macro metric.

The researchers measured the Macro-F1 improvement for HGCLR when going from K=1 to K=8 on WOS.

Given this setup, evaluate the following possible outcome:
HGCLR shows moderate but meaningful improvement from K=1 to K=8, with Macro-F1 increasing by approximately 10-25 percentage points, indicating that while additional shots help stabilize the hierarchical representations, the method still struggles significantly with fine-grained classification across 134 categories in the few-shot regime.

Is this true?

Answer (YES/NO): NO